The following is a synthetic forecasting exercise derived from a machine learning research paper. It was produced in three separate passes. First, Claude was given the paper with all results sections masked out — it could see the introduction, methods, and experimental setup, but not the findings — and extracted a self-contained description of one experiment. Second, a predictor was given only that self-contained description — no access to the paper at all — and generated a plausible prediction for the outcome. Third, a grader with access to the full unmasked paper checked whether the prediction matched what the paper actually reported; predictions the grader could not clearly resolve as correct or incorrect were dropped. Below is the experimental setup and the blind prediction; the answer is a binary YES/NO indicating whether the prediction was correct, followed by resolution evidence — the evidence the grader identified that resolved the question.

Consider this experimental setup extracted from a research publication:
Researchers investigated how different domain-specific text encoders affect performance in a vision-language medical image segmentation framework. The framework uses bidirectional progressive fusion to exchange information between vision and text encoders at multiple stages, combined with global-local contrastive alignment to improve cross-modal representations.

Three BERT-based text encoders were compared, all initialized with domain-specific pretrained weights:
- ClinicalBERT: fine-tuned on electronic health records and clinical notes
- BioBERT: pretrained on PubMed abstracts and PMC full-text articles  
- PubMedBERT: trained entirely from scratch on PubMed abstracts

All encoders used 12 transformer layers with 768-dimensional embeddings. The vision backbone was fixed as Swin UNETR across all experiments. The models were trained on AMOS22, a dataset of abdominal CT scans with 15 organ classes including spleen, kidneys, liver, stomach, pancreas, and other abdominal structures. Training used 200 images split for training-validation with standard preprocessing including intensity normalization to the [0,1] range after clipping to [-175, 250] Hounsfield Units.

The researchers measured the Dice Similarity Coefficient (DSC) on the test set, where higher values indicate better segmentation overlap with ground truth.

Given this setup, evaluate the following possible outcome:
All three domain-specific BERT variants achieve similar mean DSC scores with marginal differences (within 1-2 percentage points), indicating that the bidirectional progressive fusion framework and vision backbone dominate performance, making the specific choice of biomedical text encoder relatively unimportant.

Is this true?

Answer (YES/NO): YES